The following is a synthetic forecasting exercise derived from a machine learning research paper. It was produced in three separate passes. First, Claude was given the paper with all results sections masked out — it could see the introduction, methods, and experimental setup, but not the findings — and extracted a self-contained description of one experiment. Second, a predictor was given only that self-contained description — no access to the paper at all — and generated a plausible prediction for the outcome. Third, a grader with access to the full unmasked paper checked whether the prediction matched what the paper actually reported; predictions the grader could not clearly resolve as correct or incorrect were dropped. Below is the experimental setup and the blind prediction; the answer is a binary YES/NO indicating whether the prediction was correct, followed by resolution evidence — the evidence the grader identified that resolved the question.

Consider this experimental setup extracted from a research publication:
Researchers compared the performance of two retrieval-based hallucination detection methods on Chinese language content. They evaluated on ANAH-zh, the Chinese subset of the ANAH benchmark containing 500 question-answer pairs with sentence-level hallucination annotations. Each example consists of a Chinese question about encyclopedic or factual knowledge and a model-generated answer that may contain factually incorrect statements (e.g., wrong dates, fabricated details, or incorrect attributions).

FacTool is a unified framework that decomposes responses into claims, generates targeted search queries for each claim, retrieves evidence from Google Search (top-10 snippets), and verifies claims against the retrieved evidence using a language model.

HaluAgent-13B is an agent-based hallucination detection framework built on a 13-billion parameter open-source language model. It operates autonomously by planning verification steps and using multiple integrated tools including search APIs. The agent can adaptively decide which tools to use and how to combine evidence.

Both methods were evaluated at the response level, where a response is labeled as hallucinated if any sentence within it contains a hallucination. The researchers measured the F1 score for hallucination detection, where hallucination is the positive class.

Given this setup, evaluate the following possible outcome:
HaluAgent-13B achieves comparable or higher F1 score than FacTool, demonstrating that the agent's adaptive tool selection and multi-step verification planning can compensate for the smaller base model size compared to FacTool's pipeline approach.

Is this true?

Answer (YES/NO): NO